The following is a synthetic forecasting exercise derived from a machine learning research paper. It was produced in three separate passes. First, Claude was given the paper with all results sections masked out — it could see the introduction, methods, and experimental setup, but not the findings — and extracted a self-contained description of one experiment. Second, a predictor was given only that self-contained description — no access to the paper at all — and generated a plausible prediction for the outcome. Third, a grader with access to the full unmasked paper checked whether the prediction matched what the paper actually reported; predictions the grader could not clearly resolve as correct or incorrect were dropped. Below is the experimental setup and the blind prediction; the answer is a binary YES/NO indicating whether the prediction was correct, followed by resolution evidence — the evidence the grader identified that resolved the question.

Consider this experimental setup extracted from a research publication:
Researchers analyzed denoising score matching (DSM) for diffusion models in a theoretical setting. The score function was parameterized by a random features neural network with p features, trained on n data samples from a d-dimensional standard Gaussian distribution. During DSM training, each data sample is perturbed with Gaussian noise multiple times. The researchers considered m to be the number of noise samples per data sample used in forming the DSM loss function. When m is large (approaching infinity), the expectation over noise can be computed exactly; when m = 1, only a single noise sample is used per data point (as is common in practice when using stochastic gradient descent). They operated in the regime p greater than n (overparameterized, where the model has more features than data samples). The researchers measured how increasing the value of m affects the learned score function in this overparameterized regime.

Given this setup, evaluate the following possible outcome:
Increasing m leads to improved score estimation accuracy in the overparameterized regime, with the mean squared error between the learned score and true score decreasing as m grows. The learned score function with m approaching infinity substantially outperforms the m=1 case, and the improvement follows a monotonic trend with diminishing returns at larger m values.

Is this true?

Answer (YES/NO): NO